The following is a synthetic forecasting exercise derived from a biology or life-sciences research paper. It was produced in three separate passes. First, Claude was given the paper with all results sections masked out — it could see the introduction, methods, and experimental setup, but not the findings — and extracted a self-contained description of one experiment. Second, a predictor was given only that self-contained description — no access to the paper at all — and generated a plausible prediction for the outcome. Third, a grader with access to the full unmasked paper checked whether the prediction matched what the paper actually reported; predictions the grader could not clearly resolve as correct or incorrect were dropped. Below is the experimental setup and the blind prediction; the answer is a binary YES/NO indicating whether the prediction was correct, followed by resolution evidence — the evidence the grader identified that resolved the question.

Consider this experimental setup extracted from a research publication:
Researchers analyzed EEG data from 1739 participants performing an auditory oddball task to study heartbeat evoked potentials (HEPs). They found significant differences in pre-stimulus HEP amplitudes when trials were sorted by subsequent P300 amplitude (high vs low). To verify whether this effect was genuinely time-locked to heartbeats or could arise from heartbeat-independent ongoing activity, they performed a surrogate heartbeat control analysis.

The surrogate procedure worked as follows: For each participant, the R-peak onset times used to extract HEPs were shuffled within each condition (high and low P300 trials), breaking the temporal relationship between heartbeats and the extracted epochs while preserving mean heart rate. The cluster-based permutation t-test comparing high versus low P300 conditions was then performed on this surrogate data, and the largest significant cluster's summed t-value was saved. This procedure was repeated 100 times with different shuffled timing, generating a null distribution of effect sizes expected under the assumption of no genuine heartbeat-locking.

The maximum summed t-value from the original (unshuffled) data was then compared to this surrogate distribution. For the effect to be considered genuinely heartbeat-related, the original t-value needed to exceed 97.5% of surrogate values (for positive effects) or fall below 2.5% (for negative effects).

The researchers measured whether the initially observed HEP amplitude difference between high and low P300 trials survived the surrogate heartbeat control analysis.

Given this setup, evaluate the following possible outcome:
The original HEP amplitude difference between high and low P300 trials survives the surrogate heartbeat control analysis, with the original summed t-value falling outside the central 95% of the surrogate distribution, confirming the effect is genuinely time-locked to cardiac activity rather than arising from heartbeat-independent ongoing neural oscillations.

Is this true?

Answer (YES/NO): NO